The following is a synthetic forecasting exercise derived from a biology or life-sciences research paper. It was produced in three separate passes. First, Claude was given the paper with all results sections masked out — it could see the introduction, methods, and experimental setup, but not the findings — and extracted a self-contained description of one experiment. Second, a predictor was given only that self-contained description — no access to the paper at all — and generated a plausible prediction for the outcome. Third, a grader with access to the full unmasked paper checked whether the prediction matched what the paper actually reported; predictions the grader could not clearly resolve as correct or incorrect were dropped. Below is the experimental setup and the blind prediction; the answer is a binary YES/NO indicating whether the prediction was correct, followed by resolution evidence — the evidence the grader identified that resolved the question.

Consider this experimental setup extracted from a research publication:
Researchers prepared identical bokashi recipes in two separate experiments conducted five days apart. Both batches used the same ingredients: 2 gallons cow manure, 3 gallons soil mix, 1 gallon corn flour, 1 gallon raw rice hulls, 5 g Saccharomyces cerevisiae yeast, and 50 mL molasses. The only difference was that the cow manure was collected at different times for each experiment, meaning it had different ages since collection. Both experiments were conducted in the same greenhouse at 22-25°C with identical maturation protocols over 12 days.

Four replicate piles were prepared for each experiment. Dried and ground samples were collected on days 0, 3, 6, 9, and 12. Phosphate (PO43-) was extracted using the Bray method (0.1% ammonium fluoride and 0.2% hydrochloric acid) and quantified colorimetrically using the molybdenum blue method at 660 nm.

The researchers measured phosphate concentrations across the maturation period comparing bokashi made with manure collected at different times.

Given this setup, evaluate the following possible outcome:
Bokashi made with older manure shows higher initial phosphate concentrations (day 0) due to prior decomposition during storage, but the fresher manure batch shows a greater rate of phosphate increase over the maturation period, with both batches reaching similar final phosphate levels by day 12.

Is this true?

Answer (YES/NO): NO